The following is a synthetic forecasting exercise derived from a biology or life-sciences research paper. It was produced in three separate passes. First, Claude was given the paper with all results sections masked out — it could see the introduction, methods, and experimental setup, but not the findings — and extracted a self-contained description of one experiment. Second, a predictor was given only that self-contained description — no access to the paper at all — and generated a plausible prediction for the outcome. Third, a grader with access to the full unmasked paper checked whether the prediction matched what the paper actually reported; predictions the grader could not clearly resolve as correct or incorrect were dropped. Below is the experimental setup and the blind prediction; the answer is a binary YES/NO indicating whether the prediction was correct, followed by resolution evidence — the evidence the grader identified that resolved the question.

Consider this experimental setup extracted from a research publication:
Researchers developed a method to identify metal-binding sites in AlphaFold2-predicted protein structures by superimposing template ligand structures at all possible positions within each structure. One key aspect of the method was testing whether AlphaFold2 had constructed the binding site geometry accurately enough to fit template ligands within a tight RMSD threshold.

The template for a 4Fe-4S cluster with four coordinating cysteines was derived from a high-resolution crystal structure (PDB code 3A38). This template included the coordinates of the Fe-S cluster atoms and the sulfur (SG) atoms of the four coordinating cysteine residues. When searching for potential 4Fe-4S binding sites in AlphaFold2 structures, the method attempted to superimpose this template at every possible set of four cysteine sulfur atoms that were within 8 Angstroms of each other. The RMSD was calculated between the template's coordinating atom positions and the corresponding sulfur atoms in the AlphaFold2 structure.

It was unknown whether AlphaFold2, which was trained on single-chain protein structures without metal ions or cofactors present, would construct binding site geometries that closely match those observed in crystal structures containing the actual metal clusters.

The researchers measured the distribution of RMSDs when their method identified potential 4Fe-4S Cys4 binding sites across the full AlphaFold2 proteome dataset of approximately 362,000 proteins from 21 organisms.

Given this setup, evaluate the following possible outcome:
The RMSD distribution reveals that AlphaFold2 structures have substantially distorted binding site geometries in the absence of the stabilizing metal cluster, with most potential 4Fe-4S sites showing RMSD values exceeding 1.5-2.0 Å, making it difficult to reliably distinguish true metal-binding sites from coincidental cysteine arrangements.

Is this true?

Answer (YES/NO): NO